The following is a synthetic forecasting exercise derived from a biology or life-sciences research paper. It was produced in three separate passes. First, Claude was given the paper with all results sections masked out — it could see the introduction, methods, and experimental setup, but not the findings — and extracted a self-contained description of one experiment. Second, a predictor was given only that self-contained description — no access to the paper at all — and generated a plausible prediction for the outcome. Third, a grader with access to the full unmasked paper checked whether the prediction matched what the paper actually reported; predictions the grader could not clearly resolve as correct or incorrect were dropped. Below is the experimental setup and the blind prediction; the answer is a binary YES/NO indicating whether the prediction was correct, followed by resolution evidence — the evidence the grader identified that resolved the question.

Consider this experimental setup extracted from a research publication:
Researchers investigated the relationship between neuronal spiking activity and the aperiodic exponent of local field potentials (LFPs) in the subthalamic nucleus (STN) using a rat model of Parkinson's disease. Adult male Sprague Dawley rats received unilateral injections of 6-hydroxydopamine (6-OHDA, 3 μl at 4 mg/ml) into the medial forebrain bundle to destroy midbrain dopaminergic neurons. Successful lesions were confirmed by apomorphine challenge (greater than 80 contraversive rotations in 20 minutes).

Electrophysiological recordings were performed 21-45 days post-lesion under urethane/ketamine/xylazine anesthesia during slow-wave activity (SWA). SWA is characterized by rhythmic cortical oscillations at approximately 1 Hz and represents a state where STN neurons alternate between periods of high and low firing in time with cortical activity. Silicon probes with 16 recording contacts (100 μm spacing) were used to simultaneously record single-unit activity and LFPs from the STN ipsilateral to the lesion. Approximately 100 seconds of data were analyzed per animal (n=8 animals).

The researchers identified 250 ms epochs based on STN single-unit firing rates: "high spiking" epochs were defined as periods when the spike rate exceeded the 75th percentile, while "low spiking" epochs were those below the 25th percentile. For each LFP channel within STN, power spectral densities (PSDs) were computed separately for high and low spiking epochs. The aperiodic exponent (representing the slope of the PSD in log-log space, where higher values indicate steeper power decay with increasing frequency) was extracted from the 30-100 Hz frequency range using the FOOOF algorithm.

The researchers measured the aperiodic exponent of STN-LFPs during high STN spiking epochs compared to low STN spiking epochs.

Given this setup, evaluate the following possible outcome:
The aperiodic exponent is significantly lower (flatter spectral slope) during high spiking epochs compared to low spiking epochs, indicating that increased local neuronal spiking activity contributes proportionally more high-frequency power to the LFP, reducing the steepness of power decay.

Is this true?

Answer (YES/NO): YES